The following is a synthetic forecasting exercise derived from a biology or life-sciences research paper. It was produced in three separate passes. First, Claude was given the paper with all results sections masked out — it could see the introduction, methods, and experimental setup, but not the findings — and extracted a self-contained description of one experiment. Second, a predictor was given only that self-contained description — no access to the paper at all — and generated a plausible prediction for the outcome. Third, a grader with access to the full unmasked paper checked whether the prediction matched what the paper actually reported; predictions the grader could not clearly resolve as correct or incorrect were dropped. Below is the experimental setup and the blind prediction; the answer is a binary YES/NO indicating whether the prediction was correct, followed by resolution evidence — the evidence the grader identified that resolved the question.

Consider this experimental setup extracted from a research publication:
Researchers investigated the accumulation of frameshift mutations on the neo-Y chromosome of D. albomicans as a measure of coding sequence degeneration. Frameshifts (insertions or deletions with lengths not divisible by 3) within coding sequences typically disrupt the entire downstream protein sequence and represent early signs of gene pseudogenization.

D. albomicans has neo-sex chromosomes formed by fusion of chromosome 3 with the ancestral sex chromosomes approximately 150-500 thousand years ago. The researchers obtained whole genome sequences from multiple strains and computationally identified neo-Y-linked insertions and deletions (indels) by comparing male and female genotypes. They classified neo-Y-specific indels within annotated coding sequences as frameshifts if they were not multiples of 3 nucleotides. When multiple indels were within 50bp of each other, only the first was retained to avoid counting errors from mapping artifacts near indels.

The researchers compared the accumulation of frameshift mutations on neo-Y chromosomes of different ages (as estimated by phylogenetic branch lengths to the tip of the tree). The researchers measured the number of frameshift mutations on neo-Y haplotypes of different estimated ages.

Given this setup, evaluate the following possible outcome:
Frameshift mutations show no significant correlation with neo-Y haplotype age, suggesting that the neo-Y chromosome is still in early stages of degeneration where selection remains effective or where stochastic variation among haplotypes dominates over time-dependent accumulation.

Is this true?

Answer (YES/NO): NO